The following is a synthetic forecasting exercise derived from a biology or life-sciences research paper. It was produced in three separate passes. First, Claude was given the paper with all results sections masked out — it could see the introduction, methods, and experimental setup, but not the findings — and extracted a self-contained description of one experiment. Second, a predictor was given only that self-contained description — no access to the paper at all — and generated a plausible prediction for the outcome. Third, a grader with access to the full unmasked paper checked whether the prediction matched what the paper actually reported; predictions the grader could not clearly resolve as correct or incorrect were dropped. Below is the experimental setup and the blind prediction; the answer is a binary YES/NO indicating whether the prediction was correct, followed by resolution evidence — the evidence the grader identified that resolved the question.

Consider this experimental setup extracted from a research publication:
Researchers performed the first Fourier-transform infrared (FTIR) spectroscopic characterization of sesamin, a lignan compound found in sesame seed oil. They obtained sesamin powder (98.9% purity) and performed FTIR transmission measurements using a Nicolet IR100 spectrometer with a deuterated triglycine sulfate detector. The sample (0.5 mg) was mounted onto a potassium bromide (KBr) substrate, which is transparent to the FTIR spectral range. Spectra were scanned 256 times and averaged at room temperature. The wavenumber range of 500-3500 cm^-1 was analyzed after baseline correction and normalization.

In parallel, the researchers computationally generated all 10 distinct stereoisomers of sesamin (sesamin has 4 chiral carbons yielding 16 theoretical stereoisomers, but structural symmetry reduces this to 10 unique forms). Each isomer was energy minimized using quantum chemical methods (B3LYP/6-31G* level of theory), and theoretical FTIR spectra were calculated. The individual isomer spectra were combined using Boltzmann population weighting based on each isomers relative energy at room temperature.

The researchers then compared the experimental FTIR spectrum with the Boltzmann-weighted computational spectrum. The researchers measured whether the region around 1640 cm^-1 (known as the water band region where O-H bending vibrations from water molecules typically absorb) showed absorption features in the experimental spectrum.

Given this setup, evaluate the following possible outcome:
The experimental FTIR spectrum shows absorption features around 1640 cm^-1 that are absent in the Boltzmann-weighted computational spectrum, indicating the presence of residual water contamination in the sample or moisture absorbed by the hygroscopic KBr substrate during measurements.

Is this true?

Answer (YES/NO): YES